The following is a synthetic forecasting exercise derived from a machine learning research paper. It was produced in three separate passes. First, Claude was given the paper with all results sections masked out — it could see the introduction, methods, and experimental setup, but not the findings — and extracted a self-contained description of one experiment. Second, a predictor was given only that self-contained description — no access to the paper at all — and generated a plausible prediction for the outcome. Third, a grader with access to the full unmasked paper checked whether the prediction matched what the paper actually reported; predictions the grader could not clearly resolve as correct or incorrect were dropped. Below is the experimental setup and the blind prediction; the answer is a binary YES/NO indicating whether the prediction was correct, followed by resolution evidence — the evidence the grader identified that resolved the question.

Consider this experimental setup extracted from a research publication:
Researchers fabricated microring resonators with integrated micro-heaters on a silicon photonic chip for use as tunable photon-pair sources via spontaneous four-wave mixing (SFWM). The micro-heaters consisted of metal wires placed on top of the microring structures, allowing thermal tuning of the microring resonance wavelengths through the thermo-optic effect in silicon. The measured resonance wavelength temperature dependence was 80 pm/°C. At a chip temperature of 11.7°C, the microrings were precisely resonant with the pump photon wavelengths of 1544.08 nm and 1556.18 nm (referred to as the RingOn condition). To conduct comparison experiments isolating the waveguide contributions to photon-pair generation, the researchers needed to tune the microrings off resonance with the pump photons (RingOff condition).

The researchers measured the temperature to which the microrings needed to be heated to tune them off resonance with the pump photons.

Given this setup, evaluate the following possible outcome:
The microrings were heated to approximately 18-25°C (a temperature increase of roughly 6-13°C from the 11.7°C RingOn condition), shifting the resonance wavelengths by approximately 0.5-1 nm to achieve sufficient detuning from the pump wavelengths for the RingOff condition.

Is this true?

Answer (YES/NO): YES